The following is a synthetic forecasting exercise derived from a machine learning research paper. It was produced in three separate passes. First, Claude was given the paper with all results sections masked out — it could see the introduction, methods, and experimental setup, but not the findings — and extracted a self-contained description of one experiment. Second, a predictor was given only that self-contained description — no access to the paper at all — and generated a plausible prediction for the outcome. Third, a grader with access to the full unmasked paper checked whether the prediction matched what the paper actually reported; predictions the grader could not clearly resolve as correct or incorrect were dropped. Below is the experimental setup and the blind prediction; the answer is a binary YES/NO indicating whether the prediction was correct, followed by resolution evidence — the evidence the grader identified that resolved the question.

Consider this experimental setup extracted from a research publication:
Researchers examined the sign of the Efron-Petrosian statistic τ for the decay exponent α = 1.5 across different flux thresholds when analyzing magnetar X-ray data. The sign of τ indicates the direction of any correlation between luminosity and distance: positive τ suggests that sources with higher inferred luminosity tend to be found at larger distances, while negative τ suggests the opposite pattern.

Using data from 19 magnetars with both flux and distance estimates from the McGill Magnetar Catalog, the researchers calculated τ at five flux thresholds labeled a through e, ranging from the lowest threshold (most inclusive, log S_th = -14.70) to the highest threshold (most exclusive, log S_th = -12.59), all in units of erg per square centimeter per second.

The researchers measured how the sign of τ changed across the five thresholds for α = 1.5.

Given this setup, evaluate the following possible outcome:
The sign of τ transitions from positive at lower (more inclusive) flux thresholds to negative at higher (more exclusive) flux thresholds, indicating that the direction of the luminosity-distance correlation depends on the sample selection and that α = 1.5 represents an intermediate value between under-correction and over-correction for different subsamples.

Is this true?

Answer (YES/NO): YES